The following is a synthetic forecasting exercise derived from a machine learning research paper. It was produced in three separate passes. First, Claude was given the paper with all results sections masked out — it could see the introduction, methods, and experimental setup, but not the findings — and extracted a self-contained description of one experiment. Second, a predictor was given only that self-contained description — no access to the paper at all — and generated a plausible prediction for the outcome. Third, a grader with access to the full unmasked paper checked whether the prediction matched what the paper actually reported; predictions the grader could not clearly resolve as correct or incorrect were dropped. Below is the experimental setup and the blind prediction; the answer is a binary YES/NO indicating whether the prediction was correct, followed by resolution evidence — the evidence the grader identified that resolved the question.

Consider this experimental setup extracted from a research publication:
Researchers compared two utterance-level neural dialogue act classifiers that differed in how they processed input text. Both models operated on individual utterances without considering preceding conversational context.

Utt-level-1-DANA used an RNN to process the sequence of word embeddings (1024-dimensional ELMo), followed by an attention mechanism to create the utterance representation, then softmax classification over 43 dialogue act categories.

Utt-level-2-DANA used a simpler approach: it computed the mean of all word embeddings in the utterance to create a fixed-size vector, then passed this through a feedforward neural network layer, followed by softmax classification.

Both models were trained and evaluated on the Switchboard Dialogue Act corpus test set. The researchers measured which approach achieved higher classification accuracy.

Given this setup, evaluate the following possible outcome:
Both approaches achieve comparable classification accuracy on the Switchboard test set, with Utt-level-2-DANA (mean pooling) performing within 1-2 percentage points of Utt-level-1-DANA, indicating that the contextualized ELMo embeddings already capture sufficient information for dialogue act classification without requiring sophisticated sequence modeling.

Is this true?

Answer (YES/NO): NO